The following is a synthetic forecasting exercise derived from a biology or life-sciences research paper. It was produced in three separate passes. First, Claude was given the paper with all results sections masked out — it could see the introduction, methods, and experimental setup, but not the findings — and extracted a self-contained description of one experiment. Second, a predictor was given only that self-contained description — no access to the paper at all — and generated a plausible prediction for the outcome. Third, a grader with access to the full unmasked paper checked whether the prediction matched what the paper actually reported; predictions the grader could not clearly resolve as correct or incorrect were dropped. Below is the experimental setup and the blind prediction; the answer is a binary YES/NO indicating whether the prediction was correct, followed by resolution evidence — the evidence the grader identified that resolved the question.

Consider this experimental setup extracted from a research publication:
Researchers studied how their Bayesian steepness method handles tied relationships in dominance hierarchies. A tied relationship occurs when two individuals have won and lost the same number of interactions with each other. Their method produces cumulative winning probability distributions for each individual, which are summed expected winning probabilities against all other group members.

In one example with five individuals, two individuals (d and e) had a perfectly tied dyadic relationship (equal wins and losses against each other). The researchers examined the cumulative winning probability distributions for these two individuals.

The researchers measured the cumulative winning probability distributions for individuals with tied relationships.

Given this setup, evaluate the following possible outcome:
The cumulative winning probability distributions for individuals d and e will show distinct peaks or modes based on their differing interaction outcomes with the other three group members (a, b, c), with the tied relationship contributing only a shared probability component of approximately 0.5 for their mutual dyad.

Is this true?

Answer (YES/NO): NO